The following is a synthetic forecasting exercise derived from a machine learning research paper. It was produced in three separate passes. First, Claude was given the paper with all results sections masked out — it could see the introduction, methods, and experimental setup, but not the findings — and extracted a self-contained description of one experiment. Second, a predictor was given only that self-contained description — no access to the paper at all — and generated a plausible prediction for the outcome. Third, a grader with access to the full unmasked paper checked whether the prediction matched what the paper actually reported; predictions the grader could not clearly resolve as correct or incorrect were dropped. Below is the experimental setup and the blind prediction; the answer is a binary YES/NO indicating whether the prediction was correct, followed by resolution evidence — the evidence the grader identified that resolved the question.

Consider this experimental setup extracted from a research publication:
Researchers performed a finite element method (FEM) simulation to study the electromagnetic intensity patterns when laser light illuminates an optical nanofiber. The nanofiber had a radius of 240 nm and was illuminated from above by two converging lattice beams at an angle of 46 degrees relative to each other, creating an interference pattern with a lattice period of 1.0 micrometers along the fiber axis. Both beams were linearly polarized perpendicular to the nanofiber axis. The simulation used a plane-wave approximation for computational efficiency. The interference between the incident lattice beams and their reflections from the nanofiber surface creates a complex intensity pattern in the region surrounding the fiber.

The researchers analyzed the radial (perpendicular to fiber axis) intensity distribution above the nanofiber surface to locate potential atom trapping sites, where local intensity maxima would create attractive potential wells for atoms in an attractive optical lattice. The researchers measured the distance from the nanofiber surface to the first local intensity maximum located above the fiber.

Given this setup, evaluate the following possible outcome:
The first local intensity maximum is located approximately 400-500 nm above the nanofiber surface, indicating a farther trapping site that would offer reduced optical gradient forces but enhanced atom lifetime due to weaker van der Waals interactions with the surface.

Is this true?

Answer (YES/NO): NO